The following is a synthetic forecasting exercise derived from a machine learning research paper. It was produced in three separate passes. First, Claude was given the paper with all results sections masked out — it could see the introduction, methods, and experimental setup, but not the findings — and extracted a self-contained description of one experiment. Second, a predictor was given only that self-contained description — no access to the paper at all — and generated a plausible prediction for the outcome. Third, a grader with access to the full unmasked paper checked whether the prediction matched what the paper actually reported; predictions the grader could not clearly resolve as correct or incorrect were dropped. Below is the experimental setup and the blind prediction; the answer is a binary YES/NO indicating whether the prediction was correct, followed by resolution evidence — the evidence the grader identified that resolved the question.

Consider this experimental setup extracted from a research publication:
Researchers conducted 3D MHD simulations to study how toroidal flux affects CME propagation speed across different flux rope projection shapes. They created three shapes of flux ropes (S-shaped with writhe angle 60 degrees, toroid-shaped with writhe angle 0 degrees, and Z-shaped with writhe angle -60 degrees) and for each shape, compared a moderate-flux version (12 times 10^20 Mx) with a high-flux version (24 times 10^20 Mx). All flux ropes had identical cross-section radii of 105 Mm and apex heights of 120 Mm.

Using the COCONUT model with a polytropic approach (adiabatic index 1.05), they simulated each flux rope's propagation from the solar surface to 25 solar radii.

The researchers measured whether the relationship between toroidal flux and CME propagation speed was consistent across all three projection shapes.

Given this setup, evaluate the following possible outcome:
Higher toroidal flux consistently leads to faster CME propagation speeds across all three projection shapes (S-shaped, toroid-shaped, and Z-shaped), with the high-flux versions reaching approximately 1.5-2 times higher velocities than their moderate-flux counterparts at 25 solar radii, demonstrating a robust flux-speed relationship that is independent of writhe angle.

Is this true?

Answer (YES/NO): YES